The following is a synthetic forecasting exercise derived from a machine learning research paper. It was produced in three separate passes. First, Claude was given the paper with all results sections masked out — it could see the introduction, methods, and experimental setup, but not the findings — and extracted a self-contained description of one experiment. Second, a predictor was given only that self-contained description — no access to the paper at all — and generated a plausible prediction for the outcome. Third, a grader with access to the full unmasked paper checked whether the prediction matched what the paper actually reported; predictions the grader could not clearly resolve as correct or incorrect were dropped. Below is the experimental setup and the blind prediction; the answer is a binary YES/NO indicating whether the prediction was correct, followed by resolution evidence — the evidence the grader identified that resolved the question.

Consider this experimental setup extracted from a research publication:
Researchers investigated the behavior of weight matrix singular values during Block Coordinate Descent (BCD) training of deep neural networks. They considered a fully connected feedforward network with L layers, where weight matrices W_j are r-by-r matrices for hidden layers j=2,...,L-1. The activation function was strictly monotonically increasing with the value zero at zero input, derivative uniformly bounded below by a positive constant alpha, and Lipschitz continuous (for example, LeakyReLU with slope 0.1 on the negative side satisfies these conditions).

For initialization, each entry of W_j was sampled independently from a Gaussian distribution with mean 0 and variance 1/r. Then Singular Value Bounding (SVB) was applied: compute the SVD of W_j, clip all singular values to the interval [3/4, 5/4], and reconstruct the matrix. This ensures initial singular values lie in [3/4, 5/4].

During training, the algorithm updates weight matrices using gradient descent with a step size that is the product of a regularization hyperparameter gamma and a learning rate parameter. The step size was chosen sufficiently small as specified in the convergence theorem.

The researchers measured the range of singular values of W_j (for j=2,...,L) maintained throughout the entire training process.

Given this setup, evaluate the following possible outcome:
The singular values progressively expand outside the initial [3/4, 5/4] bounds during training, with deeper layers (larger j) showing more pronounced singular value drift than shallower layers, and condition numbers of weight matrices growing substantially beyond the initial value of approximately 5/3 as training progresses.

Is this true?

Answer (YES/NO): NO